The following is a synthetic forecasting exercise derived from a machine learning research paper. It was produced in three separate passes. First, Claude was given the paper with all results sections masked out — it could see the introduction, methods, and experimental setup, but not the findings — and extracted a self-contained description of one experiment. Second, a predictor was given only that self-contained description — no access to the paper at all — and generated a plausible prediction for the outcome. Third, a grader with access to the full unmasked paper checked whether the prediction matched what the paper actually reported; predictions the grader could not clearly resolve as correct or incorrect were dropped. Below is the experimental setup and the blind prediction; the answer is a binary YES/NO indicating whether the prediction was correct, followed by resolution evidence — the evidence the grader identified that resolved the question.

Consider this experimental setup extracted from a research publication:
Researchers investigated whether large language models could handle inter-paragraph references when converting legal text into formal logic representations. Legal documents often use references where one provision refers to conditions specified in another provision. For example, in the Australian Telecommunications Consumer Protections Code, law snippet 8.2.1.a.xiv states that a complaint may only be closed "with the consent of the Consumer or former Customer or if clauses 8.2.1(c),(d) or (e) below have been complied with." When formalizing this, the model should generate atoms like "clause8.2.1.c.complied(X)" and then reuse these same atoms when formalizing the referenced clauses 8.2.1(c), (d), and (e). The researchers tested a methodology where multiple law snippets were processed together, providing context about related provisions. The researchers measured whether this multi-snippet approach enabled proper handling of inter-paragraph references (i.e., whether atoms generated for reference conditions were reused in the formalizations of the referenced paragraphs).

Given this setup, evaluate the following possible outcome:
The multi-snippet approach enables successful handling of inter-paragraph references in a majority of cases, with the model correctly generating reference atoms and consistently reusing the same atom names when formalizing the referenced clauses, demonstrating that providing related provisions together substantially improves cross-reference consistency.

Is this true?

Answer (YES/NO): NO